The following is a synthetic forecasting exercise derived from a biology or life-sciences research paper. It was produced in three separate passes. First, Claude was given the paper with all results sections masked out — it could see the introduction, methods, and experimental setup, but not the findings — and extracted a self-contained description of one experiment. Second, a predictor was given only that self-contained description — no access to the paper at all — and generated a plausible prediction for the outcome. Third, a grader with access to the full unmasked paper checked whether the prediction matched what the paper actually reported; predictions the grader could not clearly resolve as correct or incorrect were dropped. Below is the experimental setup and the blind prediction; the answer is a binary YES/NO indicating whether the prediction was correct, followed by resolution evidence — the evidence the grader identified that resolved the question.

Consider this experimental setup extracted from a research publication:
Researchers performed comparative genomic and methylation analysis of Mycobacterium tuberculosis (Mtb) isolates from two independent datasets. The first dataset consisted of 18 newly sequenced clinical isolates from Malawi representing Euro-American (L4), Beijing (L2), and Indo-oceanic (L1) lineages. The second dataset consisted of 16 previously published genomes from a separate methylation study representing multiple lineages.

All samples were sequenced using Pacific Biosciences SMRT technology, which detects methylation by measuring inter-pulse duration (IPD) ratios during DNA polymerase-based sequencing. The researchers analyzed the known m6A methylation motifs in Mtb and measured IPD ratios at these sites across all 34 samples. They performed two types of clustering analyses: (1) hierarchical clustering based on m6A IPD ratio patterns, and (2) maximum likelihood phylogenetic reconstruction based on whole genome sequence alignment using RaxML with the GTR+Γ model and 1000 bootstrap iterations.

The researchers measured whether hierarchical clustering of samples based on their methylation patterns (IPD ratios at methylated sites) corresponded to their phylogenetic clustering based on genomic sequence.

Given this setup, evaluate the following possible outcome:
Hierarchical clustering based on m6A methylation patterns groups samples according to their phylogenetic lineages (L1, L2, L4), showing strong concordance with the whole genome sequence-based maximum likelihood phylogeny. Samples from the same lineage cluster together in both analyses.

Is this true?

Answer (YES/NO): NO